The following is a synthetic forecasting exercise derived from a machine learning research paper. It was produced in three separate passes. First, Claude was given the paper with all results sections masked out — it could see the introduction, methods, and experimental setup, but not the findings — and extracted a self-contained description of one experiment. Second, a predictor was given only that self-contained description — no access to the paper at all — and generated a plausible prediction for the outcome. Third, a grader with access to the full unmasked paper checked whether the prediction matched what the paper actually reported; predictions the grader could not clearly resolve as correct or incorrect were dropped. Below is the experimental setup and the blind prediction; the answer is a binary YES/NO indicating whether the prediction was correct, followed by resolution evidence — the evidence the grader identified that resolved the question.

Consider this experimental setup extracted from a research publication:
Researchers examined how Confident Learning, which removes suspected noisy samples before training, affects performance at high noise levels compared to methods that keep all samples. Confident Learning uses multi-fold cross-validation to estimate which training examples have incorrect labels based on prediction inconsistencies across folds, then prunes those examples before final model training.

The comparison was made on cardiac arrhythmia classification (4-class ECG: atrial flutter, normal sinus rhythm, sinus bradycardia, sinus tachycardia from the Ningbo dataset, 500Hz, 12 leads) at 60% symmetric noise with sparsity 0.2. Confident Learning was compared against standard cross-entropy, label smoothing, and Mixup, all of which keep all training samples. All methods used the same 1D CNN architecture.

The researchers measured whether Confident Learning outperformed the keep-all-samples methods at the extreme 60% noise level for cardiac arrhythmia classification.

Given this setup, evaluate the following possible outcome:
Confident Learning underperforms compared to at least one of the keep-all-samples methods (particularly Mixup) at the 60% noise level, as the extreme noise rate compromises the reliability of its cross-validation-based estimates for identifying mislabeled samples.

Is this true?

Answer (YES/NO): NO